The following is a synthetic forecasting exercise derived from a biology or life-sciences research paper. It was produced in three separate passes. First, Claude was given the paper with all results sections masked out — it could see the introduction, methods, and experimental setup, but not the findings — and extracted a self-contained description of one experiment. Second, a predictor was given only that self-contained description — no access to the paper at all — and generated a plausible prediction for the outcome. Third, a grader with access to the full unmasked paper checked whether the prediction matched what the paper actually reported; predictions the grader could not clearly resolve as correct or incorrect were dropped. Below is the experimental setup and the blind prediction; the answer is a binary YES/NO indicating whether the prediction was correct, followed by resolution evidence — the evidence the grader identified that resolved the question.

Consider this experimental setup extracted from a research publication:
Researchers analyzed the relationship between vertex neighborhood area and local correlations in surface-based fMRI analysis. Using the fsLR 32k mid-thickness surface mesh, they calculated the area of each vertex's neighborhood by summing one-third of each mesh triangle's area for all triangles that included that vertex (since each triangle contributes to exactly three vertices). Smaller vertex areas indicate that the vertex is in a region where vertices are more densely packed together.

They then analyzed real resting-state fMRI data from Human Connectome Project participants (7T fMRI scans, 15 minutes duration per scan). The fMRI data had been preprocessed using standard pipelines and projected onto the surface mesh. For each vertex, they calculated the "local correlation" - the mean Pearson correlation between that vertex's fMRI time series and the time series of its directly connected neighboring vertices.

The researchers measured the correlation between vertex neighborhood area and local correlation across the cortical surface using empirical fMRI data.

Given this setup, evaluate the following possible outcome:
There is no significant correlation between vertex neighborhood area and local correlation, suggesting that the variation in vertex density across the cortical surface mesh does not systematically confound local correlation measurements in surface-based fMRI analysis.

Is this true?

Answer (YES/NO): NO